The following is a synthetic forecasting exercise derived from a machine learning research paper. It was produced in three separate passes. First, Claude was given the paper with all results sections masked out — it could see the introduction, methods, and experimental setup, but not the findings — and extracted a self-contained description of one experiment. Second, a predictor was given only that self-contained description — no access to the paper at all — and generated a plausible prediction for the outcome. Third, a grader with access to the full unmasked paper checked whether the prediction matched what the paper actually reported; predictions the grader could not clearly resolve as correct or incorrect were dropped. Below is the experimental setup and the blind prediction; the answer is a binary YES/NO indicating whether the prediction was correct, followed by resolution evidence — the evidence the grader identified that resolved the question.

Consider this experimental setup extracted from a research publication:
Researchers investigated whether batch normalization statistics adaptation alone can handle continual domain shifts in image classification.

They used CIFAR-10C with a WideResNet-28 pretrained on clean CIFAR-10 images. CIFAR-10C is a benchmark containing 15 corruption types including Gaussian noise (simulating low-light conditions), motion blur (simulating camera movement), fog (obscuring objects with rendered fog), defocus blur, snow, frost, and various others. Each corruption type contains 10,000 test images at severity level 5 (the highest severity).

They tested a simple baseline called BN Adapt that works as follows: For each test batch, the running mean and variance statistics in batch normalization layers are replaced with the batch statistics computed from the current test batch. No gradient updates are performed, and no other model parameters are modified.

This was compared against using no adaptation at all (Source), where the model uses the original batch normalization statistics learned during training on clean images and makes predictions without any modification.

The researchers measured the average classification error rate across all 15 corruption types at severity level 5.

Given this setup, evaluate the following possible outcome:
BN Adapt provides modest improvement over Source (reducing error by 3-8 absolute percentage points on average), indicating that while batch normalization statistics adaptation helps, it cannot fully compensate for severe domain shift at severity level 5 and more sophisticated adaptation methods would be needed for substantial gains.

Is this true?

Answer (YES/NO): NO